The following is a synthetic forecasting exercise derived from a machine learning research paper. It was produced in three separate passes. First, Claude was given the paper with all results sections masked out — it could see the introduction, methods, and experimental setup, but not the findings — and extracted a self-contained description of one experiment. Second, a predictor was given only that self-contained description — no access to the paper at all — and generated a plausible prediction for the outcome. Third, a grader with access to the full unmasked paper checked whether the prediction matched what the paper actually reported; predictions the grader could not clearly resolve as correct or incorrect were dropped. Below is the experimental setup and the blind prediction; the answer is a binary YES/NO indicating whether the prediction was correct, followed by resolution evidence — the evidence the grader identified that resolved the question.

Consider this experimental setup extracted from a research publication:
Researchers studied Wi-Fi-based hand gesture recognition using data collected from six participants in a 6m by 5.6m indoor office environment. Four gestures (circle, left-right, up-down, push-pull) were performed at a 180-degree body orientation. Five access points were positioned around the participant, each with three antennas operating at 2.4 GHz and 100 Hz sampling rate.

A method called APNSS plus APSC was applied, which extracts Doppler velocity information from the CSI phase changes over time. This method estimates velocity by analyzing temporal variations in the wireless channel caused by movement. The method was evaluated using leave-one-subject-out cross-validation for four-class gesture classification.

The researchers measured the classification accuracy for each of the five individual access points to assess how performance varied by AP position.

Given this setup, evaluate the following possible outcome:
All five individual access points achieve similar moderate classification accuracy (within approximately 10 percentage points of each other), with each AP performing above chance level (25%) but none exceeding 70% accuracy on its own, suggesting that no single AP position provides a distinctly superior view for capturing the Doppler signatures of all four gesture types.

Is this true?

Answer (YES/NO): NO